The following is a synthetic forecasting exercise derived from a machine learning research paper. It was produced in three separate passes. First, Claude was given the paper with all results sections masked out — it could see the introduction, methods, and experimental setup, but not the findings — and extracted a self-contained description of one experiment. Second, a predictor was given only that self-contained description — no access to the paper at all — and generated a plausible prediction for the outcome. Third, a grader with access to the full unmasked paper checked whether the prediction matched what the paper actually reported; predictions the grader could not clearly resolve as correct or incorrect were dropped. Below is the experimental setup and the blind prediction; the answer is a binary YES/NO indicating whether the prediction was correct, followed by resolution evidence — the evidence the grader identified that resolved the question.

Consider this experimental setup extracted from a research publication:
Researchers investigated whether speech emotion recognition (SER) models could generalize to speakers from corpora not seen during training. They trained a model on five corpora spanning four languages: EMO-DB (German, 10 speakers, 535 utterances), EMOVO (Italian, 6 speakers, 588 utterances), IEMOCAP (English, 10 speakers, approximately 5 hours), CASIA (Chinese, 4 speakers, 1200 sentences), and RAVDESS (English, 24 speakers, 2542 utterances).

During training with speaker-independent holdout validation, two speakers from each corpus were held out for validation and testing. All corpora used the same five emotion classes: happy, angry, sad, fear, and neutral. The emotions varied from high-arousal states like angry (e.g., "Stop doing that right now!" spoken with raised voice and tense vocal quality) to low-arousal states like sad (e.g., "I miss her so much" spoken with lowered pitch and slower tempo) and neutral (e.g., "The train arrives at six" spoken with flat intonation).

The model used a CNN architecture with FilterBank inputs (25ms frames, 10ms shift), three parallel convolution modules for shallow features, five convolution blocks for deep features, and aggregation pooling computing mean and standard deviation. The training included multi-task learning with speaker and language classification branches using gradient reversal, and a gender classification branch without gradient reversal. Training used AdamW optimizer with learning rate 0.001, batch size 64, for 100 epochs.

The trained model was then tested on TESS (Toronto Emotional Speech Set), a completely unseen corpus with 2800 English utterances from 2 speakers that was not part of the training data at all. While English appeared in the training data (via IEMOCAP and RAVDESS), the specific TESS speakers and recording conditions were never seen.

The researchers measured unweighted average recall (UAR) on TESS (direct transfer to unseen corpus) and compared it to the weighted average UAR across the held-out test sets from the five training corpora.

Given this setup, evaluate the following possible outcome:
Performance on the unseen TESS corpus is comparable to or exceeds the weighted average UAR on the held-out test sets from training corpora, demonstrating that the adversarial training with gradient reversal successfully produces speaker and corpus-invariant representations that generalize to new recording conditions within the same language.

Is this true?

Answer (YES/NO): YES